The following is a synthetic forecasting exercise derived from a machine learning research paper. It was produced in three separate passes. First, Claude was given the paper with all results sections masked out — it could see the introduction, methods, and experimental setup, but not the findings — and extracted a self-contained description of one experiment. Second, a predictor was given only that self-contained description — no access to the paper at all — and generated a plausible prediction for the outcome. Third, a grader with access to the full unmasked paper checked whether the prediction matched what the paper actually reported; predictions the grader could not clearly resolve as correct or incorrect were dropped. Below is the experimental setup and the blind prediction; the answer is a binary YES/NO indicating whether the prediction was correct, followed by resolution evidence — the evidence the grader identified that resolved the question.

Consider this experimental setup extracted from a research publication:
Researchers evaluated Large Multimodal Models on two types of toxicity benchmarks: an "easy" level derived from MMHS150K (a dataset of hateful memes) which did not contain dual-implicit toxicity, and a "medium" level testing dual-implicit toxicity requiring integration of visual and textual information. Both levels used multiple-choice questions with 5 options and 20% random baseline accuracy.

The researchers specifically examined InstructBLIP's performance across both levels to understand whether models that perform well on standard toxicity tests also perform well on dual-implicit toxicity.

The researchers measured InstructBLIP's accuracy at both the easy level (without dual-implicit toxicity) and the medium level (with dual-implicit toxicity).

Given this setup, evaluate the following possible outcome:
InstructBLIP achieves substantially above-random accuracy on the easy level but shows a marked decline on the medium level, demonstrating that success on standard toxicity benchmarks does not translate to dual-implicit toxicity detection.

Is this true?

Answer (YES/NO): NO